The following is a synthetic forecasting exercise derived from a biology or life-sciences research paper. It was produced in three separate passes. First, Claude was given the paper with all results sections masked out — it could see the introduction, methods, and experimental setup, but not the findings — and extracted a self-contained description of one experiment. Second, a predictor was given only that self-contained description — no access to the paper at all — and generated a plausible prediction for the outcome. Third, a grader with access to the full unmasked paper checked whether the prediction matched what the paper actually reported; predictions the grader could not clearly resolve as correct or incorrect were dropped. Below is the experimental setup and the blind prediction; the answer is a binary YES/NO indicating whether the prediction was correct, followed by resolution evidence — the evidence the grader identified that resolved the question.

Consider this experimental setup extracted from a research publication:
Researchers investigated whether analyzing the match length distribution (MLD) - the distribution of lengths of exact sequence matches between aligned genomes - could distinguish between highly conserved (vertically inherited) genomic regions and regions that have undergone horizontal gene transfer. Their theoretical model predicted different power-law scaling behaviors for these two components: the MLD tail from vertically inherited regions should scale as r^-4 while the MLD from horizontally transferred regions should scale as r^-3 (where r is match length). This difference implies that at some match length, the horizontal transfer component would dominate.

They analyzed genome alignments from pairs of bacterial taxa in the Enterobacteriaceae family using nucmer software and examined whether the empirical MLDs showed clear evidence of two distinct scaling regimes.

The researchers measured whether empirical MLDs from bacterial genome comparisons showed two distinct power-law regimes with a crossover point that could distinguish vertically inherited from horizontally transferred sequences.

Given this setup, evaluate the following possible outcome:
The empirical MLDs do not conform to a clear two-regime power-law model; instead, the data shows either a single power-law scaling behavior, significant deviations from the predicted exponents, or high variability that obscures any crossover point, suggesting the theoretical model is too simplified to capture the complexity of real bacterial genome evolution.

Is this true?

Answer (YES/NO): NO